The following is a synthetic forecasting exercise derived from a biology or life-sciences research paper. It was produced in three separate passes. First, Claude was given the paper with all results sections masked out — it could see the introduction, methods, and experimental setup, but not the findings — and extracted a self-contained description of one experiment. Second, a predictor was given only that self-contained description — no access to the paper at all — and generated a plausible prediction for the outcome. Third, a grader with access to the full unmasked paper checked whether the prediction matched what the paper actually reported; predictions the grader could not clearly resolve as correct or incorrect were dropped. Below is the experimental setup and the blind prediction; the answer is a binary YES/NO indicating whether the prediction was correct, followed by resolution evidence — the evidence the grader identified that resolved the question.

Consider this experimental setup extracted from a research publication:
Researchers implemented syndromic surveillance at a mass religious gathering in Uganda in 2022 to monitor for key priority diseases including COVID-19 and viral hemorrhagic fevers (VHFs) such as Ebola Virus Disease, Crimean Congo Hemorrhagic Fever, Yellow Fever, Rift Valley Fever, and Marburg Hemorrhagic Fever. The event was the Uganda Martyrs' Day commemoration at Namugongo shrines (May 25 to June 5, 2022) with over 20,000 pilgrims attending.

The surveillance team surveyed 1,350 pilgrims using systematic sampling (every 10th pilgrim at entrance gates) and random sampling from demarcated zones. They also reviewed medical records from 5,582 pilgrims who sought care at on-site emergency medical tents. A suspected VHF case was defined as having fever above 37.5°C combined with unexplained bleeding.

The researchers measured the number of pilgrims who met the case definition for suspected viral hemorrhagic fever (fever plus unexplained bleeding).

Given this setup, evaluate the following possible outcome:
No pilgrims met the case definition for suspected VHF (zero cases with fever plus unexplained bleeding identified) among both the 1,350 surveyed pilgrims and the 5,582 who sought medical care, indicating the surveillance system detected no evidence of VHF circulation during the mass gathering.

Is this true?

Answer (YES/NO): NO